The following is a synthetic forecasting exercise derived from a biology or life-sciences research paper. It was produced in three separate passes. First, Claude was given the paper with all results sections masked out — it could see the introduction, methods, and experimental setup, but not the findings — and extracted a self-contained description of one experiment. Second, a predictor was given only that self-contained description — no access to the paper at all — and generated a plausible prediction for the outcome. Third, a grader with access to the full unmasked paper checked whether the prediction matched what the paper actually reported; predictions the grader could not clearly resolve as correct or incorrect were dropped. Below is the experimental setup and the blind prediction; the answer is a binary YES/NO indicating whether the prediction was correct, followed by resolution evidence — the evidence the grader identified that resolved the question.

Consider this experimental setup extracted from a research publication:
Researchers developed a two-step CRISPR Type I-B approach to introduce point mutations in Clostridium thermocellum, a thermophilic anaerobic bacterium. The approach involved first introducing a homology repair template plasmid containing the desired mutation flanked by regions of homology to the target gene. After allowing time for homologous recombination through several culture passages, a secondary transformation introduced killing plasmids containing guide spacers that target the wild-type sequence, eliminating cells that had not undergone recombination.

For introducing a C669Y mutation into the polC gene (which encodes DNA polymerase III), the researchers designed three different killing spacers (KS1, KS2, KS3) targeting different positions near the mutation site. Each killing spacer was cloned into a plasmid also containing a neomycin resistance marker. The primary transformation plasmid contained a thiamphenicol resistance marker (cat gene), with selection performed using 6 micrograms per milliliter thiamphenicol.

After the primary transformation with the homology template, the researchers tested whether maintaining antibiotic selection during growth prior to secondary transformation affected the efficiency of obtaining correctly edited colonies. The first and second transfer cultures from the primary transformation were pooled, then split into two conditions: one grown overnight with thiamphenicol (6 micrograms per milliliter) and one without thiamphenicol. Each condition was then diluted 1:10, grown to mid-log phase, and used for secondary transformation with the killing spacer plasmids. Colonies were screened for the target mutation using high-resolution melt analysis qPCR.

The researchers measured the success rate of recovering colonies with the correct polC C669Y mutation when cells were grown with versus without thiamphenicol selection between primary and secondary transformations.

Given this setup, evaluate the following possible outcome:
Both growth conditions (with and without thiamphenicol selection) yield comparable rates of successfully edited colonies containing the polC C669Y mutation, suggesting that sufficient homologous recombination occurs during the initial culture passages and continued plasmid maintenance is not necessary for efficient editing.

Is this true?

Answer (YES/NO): NO